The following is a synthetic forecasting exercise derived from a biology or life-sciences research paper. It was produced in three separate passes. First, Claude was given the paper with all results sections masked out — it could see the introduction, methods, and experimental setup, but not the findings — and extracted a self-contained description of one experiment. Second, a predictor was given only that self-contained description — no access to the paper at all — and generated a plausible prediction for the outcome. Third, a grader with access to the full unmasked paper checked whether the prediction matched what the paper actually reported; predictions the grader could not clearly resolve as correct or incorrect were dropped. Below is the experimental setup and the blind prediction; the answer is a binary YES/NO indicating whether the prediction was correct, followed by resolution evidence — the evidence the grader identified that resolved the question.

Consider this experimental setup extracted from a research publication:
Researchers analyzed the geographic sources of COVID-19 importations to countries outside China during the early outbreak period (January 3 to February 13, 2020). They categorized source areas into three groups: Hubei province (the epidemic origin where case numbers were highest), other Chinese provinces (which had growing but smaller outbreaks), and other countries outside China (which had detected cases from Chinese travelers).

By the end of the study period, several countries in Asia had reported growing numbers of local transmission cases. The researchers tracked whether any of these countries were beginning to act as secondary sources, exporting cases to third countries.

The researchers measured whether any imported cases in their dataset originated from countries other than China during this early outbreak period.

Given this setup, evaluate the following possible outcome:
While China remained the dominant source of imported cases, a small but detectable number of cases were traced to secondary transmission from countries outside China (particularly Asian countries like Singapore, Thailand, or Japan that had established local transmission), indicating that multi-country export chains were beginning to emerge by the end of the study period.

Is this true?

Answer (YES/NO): YES